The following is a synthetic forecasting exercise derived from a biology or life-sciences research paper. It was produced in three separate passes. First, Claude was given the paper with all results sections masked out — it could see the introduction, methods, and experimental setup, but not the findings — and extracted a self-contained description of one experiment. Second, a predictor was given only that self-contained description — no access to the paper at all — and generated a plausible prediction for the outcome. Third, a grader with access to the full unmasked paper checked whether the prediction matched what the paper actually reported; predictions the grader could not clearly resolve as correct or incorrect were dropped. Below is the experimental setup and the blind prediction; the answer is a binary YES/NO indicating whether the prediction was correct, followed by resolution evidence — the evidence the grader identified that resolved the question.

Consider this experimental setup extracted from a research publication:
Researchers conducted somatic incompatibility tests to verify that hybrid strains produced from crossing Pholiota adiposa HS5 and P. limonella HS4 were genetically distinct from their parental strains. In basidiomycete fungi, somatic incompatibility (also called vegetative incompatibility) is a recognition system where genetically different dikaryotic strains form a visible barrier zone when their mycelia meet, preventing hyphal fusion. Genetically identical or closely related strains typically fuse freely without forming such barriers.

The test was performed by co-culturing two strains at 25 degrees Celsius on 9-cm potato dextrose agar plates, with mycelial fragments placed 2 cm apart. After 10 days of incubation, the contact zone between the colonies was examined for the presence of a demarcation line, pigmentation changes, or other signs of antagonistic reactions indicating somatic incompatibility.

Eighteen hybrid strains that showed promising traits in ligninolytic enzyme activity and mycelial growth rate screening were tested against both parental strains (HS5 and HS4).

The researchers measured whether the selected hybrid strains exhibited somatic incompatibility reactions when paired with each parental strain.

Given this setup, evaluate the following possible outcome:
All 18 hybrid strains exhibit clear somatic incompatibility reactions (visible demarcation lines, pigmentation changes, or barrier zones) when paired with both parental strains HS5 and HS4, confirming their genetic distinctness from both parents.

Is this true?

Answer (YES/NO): YES